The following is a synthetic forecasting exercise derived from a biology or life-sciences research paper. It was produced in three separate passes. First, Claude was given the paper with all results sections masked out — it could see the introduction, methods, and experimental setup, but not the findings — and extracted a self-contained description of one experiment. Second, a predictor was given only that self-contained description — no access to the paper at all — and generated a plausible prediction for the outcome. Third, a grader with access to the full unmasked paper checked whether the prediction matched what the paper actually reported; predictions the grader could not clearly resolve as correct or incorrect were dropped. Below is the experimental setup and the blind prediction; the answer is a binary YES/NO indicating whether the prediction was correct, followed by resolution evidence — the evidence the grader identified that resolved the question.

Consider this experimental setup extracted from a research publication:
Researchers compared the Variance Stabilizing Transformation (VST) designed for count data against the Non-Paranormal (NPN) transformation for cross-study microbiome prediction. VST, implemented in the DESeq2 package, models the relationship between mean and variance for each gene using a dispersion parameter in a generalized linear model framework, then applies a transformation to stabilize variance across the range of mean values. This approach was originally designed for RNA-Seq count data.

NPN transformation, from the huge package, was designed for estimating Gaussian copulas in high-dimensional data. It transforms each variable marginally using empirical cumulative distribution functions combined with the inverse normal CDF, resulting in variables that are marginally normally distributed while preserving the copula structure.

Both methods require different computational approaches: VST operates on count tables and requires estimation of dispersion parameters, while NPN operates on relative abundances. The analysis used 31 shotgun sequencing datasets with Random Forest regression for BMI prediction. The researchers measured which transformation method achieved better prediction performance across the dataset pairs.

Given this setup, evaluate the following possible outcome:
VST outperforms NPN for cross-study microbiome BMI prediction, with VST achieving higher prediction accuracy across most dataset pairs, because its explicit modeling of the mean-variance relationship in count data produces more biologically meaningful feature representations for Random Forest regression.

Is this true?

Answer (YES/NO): NO